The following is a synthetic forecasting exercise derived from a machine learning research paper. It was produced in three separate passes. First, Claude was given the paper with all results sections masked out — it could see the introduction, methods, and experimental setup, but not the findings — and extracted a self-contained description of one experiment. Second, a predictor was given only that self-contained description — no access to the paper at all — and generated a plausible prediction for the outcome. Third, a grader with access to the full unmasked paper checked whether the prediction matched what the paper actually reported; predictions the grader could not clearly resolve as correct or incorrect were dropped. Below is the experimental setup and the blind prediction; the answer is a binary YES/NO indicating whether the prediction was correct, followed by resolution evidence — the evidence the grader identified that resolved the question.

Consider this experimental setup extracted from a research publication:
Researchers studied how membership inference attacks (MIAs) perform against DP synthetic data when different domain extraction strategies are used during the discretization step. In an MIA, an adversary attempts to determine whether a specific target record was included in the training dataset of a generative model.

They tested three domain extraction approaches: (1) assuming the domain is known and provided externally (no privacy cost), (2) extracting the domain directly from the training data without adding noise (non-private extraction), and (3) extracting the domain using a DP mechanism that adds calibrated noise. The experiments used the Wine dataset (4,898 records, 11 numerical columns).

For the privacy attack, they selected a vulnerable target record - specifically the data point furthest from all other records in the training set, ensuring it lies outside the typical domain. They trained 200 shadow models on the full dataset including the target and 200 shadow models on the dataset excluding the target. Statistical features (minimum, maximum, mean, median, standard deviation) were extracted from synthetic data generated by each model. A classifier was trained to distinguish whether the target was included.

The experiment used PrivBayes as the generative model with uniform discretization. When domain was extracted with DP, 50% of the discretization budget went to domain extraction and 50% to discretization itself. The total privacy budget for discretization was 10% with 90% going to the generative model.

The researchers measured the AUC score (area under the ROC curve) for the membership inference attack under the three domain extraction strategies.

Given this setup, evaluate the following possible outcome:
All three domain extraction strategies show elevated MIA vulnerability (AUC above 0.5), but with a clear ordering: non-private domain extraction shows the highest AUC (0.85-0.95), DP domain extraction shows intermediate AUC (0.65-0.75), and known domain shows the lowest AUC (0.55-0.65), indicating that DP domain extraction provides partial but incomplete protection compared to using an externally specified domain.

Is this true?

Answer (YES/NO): NO